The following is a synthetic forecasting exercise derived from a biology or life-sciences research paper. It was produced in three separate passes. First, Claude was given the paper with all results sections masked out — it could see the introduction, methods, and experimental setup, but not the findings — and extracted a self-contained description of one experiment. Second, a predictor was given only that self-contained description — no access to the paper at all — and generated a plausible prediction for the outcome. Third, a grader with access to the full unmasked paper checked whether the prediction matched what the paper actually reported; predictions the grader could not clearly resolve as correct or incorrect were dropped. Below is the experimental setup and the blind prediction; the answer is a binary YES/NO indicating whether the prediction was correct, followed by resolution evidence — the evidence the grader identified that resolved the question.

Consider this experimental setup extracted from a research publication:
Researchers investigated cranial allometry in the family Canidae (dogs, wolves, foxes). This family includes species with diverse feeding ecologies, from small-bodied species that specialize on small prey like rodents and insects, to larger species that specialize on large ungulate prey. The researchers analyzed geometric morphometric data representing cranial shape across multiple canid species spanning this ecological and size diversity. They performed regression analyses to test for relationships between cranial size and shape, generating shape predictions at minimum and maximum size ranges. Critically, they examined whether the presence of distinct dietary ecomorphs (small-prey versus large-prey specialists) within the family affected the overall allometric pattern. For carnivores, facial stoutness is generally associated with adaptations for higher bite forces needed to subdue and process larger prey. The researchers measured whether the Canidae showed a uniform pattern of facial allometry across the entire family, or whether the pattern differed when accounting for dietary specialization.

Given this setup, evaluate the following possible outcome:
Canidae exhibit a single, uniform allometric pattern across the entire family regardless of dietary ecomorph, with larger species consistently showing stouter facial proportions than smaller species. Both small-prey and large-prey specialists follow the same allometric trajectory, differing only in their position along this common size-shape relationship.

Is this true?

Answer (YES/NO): NO